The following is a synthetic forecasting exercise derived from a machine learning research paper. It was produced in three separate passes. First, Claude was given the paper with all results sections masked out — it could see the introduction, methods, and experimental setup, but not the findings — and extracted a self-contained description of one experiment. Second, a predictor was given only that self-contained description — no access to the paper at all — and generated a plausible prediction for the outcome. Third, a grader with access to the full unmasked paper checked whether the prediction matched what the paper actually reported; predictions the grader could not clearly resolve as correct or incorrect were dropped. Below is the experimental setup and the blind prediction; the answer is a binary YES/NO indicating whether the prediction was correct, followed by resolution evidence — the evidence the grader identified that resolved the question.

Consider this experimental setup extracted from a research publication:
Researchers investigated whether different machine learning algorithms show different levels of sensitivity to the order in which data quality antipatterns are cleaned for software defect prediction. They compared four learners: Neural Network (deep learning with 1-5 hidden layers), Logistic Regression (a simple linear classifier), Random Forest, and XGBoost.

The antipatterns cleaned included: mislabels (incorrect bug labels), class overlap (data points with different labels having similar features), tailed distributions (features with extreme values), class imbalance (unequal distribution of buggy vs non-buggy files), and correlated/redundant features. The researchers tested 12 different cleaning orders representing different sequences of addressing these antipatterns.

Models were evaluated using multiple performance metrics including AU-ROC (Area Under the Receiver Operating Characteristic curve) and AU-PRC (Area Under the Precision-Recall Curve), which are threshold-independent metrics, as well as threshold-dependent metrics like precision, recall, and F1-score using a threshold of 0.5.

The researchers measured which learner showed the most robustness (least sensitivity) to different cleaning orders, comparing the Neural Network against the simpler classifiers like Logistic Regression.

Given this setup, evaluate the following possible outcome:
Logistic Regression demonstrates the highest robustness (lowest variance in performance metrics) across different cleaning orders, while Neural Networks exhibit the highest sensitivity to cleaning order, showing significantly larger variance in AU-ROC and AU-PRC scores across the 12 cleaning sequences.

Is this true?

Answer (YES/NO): NO